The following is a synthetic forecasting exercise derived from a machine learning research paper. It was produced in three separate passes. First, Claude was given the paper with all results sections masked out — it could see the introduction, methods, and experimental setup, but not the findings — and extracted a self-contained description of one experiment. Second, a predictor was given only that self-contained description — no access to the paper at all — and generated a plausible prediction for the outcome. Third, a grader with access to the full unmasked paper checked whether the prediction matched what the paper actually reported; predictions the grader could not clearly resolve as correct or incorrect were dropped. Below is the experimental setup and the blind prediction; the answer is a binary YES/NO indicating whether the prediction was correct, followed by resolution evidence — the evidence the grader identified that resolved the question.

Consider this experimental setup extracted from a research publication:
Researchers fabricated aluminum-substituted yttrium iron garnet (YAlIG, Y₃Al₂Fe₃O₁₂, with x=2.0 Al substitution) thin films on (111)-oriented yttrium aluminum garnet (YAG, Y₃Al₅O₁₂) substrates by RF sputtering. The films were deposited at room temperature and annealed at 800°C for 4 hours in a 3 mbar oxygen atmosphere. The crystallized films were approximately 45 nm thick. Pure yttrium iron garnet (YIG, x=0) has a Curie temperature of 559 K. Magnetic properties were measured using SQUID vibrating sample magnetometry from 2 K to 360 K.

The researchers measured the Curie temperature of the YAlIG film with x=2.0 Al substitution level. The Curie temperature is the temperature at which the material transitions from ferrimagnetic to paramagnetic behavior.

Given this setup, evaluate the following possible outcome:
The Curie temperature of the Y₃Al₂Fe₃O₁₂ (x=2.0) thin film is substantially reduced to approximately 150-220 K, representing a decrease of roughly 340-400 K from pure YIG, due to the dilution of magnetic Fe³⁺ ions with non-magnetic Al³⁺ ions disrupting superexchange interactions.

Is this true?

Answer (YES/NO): NO